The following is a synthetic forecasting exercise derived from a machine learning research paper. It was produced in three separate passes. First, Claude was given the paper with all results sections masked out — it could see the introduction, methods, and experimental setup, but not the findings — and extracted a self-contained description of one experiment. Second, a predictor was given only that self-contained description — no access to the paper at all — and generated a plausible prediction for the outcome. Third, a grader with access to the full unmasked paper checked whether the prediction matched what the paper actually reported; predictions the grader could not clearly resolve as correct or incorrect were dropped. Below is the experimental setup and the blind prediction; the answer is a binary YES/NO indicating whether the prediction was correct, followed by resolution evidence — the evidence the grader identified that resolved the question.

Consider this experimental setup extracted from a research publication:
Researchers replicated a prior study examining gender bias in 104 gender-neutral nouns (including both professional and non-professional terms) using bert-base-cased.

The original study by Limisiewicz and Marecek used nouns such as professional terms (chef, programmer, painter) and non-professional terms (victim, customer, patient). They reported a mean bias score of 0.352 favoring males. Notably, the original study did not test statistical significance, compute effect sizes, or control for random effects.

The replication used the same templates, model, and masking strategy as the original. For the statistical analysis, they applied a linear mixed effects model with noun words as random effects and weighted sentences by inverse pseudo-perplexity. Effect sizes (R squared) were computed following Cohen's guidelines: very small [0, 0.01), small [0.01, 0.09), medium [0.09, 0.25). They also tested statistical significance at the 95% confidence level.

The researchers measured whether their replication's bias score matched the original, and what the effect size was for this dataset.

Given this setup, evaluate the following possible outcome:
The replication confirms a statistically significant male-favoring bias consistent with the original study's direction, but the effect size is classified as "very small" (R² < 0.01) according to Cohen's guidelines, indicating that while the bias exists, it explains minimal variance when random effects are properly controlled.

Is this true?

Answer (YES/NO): NO